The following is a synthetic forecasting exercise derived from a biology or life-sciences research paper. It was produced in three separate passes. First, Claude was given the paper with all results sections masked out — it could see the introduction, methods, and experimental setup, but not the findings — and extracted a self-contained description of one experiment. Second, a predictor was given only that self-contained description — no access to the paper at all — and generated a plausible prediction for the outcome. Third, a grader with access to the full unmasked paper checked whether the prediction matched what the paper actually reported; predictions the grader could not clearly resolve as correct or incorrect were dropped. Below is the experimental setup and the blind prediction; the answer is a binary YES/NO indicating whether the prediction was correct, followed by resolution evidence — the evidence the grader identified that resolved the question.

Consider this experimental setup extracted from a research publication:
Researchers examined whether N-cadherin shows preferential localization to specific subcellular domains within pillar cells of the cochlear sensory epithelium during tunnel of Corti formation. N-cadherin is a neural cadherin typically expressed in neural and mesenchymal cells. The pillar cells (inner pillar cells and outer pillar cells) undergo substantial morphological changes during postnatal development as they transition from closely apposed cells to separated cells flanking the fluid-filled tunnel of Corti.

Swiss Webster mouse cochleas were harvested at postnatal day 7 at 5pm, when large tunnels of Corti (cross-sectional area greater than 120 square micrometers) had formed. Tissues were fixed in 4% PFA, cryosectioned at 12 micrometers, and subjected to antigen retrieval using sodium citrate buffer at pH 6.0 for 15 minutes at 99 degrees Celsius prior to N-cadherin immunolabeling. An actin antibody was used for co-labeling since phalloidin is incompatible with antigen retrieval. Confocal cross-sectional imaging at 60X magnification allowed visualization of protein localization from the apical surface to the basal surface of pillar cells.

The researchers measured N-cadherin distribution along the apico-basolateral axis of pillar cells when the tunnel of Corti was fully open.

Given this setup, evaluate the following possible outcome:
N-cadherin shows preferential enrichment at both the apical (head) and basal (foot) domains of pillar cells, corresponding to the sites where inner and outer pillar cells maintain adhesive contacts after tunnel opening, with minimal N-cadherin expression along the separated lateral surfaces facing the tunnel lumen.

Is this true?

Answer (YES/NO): NO